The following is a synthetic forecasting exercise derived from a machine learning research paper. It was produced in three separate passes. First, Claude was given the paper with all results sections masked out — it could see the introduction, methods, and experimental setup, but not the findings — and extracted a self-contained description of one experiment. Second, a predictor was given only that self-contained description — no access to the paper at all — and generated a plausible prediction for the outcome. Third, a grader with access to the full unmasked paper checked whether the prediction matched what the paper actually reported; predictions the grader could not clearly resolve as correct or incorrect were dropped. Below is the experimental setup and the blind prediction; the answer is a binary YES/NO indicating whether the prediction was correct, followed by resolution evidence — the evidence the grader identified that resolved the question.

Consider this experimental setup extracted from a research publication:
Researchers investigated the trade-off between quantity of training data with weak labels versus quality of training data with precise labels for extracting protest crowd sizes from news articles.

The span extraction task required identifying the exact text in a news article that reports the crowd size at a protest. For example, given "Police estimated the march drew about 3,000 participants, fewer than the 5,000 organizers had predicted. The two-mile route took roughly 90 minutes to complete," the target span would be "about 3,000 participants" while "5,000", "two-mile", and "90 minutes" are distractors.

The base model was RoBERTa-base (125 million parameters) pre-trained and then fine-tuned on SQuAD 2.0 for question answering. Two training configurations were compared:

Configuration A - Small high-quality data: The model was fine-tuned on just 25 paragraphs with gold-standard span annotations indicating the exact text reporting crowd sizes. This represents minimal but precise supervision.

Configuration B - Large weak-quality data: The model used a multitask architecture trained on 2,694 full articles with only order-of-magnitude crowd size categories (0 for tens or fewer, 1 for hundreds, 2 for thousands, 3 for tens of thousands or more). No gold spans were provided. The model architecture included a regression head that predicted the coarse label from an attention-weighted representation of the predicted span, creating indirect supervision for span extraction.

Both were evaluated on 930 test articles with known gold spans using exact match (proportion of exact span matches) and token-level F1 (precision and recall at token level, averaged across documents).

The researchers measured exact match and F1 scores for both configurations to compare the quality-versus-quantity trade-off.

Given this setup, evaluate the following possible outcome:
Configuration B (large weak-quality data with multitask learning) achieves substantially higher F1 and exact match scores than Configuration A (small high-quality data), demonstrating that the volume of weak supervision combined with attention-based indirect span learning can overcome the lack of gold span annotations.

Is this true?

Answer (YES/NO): NO